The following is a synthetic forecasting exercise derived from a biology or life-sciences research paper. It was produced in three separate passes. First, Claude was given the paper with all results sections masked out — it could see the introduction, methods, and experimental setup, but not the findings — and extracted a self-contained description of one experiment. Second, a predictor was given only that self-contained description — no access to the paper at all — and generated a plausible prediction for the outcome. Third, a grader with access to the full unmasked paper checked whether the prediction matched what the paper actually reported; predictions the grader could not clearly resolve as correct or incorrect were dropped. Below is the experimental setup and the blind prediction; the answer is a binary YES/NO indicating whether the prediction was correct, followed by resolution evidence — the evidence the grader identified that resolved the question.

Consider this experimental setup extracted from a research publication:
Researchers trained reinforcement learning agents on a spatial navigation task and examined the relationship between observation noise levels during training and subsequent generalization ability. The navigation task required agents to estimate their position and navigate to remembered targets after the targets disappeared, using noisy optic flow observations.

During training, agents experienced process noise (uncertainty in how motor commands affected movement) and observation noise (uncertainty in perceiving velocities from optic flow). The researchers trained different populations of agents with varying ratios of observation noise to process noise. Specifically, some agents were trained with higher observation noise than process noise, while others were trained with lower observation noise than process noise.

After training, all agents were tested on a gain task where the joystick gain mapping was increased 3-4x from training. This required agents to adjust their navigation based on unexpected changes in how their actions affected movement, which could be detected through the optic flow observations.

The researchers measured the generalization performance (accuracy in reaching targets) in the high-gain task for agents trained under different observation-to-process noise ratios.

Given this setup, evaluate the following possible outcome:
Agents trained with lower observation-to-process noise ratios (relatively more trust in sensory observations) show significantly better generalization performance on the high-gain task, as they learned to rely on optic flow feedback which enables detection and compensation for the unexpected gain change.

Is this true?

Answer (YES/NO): YES